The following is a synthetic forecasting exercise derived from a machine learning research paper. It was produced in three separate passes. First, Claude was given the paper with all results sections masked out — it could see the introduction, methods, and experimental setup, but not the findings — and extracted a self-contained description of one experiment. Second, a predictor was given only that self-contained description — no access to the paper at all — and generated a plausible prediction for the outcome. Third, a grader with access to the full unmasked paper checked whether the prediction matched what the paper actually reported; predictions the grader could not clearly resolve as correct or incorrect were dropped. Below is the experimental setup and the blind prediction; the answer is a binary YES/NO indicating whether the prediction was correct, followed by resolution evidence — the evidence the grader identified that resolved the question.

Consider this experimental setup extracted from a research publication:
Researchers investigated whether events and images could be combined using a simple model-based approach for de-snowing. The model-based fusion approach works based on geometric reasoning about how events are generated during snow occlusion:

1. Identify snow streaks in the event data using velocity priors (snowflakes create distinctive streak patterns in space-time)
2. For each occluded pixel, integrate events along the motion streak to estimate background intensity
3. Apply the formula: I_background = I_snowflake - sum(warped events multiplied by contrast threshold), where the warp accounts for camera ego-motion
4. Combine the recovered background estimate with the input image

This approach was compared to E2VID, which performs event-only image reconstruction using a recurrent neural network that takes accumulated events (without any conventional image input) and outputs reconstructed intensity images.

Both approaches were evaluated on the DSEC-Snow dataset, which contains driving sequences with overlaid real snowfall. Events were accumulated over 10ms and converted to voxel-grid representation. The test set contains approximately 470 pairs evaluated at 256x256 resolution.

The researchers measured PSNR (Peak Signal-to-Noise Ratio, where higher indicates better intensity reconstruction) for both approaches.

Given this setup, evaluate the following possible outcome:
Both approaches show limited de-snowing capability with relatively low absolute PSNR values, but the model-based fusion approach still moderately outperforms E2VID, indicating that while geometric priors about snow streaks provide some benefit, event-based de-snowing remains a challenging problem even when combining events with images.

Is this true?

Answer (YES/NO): NO